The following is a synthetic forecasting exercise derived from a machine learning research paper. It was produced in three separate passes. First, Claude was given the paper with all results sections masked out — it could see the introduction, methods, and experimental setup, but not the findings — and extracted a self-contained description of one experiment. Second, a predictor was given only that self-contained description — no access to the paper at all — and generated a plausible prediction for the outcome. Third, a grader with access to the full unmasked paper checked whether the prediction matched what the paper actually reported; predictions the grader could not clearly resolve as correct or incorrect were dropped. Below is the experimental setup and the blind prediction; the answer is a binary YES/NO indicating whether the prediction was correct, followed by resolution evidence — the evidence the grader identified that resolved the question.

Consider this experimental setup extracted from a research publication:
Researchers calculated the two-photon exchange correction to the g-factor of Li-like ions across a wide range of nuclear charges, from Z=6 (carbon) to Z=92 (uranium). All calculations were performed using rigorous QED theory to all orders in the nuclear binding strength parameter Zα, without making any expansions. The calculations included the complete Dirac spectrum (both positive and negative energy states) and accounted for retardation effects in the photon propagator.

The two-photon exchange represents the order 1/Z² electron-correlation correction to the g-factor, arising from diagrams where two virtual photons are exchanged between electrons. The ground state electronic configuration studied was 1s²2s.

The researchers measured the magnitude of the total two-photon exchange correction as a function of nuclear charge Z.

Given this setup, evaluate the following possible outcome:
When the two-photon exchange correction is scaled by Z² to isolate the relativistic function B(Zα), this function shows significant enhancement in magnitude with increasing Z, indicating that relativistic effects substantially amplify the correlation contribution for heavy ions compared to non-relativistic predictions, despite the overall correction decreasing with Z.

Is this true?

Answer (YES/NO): NO